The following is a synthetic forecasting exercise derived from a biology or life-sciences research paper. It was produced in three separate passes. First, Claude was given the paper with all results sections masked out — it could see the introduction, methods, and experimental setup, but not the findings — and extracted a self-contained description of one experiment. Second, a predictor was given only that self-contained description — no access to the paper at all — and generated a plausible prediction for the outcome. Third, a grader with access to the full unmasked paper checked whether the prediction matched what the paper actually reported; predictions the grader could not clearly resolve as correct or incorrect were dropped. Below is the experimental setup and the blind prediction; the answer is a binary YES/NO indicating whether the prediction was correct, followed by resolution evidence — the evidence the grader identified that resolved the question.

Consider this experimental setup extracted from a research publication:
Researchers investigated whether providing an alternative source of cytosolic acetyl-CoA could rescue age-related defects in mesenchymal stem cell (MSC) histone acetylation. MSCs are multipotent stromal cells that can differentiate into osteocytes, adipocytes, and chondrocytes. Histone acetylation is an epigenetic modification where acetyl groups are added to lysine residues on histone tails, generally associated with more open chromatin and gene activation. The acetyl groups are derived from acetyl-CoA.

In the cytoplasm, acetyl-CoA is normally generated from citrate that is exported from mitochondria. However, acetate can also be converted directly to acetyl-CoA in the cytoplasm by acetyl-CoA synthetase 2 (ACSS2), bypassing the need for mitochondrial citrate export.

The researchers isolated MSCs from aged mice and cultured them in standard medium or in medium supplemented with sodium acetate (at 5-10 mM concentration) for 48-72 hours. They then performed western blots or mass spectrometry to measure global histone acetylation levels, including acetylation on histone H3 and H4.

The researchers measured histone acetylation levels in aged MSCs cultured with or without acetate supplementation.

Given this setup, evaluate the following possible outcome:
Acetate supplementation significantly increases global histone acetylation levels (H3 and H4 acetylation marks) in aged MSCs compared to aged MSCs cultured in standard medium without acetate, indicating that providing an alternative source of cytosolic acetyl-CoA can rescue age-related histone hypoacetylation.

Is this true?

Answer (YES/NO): YES